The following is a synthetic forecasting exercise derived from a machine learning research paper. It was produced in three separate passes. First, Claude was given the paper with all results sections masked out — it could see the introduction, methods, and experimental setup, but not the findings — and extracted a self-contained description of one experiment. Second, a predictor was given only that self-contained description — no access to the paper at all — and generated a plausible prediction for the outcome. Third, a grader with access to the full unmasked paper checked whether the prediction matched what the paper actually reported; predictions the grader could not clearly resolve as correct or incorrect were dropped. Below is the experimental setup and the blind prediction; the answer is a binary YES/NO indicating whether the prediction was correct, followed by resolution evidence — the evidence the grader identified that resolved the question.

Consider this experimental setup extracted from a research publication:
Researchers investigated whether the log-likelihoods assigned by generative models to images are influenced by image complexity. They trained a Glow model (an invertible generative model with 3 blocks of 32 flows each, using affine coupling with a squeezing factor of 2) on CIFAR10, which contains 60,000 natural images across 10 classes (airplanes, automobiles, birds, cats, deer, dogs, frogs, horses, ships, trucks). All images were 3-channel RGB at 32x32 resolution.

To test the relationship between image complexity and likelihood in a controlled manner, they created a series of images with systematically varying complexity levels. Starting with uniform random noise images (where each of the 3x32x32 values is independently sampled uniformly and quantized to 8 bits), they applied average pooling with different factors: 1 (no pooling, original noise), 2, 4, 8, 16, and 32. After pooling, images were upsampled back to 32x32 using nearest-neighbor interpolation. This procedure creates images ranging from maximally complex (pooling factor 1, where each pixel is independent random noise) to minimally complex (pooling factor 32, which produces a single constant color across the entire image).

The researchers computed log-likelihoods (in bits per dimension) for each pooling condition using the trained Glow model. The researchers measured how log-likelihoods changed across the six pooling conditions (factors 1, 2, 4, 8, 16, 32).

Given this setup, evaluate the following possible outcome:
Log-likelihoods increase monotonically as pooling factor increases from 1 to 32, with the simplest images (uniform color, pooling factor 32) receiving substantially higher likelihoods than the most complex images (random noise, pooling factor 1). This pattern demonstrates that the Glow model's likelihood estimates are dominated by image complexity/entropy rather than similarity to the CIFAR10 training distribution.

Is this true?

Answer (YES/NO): YES